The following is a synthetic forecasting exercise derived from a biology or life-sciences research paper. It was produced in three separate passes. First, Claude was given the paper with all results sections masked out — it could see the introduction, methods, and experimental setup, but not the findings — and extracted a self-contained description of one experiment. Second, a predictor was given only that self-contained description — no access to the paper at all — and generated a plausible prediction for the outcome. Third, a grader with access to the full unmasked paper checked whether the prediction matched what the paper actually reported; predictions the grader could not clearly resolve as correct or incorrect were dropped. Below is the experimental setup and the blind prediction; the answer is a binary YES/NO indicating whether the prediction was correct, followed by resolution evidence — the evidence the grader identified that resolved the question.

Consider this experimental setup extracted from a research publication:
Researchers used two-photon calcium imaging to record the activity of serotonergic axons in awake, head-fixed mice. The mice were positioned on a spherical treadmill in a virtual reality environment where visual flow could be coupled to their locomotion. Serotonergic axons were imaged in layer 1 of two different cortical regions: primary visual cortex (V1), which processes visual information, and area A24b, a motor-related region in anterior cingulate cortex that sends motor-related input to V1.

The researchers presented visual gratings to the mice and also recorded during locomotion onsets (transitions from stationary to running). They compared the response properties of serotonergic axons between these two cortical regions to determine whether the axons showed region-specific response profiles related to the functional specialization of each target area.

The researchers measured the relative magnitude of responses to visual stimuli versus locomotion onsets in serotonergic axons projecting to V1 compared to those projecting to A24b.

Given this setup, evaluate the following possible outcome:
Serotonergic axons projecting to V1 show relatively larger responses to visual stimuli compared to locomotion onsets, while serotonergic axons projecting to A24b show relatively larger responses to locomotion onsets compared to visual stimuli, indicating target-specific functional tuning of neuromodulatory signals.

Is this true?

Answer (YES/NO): YES